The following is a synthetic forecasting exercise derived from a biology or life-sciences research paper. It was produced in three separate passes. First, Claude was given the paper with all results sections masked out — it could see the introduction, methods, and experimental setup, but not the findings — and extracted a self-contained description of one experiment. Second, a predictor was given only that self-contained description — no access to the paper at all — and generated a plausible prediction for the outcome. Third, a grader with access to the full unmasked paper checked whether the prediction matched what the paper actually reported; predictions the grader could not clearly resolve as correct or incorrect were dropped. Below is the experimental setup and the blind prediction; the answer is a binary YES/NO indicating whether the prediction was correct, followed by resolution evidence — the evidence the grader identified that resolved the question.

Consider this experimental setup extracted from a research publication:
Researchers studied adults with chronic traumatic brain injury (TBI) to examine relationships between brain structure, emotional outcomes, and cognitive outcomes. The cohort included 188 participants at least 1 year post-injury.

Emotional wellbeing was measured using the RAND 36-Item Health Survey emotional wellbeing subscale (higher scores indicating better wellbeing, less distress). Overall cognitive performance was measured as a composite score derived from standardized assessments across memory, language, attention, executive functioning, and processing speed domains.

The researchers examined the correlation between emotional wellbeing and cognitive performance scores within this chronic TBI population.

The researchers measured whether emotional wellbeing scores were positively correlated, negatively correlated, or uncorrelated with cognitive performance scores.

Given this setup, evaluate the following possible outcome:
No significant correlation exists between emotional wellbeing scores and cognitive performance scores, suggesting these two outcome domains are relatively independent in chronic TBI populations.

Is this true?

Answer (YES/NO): YES